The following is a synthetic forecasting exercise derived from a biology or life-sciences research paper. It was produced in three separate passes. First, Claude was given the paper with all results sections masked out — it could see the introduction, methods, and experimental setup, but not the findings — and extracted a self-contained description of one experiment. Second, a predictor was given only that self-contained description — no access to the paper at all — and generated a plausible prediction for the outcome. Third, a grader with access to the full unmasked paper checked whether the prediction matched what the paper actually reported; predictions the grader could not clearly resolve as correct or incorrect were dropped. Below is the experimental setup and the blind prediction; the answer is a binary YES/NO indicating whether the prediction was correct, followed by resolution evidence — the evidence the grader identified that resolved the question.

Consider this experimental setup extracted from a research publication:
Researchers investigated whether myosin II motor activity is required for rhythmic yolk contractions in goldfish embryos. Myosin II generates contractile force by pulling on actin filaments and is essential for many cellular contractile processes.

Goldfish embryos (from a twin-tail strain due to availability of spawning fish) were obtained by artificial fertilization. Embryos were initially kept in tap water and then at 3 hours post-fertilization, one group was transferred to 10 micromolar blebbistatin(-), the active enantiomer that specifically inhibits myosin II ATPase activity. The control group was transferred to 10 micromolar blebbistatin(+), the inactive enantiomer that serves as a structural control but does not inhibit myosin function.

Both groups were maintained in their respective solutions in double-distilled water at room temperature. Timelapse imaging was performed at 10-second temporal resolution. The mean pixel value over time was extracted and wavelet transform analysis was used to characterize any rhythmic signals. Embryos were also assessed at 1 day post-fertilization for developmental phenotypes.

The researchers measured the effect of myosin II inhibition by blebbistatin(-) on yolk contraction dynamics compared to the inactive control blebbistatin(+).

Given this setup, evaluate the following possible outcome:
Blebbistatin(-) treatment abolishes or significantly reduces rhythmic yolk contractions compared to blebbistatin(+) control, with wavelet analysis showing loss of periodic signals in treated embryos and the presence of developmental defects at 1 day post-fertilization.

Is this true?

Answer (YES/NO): NO